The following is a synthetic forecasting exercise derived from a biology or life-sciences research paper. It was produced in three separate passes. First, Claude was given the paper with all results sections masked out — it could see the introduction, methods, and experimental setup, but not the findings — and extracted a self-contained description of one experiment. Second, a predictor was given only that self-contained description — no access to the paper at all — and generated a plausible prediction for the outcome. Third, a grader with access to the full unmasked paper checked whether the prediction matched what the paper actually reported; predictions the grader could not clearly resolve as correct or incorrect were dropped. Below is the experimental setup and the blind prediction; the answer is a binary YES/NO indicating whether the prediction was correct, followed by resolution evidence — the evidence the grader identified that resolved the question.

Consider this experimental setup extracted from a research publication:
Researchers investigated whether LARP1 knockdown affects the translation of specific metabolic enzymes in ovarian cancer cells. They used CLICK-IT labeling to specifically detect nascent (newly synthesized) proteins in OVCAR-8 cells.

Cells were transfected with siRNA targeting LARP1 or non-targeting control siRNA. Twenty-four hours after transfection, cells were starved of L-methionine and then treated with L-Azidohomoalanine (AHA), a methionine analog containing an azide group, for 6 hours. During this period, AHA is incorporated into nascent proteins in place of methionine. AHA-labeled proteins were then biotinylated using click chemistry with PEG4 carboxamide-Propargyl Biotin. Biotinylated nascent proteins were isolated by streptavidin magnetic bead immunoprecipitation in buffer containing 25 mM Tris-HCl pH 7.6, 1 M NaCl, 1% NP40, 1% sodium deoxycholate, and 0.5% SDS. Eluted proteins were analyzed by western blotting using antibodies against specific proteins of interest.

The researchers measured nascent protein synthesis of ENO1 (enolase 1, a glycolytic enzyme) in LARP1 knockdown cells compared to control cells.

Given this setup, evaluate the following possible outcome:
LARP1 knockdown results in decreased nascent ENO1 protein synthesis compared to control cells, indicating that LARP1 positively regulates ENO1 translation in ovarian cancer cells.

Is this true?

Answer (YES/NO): YES